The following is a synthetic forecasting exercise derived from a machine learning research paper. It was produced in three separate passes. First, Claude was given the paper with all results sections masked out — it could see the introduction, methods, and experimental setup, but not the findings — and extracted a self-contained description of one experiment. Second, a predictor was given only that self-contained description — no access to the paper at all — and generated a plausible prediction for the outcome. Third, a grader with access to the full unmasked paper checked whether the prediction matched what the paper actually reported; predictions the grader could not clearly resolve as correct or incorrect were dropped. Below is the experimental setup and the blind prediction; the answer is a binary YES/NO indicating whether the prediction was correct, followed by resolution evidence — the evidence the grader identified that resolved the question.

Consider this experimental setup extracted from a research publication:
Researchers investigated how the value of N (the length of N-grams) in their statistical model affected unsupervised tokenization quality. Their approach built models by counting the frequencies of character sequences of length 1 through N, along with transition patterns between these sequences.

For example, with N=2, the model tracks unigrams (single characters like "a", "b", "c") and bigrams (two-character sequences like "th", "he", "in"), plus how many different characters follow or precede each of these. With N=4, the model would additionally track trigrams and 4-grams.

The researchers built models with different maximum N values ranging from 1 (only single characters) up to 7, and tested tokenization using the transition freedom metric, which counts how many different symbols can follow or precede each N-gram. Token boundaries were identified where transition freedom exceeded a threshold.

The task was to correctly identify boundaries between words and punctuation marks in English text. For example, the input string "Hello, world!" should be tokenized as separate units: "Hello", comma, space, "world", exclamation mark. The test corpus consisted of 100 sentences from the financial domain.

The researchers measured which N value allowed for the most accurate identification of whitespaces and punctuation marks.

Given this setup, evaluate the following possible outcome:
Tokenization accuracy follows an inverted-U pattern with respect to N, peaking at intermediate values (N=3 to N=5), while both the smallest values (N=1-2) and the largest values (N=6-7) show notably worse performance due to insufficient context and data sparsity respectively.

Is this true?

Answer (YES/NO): NO